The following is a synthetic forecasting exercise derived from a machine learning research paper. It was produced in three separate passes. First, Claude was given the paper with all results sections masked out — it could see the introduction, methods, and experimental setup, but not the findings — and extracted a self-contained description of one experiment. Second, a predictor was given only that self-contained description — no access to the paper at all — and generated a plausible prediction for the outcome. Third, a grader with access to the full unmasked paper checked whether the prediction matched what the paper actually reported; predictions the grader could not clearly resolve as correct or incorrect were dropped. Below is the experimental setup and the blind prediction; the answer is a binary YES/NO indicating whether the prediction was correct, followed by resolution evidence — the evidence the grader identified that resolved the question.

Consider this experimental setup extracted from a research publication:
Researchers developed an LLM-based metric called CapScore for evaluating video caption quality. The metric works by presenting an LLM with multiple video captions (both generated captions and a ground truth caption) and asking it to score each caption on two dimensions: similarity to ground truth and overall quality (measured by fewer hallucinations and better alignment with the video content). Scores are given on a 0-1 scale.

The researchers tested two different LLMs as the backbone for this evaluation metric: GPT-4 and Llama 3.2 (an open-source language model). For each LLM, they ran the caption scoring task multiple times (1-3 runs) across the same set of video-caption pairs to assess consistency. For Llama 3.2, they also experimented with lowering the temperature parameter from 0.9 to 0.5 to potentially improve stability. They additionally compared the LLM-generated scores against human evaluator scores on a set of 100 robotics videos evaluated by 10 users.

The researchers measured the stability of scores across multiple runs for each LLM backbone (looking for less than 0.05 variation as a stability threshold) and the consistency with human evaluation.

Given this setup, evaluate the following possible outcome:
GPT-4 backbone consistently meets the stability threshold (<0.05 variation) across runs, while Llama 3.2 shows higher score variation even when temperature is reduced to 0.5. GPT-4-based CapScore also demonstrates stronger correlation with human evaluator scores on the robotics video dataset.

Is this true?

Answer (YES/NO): NO